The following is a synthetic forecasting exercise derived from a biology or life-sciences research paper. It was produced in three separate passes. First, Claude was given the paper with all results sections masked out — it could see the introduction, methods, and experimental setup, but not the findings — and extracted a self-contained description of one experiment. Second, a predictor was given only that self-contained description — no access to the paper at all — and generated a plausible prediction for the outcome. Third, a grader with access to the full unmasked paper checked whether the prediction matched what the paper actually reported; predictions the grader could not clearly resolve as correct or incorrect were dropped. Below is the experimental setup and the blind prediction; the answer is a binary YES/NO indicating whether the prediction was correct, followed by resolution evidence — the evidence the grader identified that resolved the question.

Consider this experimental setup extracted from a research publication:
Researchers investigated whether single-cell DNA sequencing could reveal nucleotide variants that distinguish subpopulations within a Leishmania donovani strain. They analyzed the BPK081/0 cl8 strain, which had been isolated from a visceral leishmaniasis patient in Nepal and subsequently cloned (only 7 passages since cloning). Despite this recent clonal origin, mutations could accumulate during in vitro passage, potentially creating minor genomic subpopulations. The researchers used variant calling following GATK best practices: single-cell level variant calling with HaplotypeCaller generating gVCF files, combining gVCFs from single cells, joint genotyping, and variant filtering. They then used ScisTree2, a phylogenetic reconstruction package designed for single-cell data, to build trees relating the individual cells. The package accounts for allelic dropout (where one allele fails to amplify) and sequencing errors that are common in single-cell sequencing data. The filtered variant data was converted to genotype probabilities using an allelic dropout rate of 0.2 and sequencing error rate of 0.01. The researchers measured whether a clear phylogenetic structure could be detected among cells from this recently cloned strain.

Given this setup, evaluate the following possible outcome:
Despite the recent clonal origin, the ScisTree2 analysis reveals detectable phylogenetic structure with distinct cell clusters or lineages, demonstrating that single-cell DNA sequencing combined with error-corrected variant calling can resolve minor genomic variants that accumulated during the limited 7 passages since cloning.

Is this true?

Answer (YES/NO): NO